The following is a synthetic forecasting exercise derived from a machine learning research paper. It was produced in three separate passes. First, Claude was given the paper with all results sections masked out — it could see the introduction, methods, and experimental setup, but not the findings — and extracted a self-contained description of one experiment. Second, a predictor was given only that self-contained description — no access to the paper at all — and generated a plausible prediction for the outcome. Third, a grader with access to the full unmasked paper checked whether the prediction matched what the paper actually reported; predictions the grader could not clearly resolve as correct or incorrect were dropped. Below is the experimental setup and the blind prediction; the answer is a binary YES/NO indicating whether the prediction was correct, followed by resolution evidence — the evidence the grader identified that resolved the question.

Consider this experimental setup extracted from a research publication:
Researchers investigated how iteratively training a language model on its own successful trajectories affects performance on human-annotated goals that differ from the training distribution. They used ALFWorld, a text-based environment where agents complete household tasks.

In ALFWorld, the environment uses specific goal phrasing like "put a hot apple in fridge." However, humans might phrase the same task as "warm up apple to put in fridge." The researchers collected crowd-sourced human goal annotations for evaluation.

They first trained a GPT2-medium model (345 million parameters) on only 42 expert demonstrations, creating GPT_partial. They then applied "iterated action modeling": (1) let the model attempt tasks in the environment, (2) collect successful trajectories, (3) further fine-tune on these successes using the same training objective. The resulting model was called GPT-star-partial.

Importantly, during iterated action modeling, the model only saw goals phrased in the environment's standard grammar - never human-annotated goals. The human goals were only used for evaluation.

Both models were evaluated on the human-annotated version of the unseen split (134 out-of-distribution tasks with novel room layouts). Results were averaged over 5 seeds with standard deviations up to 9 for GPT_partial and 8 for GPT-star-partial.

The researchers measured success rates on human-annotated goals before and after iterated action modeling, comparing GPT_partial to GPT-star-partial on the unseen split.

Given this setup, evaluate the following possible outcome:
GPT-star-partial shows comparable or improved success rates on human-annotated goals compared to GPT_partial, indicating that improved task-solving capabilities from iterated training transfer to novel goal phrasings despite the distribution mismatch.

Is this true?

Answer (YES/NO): YES